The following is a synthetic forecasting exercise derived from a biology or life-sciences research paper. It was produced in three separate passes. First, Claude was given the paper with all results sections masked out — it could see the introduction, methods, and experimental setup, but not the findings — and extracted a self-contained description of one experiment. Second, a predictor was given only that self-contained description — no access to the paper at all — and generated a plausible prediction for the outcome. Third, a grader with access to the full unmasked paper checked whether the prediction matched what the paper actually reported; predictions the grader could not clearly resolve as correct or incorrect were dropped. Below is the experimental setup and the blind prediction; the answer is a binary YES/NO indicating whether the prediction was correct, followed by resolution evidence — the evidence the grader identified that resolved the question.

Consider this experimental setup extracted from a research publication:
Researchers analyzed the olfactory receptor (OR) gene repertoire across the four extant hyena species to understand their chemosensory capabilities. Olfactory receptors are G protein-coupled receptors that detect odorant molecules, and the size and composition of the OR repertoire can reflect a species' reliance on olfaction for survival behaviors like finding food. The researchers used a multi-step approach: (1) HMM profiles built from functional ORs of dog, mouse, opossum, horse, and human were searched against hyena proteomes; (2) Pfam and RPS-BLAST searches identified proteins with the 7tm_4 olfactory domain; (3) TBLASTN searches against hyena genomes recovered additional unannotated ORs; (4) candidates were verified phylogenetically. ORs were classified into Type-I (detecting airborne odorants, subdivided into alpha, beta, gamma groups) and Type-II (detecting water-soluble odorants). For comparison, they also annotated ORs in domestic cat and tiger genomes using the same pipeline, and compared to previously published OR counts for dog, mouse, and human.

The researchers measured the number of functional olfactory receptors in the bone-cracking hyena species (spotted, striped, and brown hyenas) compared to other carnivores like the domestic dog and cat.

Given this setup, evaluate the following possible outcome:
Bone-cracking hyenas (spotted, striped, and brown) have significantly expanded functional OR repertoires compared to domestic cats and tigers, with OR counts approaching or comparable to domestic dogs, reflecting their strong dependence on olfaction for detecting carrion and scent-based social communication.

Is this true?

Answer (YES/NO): NO